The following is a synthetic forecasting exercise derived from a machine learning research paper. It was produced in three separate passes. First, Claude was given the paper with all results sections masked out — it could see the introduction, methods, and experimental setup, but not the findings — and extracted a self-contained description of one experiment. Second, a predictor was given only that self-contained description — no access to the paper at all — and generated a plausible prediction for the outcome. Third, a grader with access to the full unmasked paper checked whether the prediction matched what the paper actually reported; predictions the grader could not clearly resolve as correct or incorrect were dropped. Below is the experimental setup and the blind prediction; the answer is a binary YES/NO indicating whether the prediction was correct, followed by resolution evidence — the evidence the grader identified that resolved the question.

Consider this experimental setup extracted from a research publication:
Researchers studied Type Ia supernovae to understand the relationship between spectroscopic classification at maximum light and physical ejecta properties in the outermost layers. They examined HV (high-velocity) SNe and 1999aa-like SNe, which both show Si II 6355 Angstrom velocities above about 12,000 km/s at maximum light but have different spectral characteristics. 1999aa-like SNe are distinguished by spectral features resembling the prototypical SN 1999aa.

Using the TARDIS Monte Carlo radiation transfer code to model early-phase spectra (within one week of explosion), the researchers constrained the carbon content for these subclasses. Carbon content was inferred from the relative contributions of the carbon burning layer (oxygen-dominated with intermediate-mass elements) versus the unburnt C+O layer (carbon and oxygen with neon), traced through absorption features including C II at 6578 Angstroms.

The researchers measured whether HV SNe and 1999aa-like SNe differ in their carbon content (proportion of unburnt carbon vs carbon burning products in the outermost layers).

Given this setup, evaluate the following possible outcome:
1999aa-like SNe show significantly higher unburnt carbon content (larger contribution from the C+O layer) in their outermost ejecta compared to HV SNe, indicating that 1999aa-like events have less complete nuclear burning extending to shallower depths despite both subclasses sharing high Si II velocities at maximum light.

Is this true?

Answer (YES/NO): YES